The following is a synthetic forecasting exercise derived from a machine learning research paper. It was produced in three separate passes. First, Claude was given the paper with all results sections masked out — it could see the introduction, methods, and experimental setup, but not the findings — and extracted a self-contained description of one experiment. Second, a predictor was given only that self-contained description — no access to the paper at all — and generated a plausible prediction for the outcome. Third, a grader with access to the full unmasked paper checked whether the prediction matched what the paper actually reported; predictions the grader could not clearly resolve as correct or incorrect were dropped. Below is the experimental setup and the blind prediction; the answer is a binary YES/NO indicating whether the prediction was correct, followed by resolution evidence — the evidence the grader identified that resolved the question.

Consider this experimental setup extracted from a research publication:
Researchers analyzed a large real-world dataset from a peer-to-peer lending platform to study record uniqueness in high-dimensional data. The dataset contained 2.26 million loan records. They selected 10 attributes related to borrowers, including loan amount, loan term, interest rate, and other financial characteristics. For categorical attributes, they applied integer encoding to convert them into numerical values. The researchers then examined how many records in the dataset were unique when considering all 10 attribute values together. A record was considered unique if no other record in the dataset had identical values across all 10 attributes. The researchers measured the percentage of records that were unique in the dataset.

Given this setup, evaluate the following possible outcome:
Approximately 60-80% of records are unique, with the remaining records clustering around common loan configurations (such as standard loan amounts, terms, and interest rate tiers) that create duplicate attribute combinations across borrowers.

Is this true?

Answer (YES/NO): NO